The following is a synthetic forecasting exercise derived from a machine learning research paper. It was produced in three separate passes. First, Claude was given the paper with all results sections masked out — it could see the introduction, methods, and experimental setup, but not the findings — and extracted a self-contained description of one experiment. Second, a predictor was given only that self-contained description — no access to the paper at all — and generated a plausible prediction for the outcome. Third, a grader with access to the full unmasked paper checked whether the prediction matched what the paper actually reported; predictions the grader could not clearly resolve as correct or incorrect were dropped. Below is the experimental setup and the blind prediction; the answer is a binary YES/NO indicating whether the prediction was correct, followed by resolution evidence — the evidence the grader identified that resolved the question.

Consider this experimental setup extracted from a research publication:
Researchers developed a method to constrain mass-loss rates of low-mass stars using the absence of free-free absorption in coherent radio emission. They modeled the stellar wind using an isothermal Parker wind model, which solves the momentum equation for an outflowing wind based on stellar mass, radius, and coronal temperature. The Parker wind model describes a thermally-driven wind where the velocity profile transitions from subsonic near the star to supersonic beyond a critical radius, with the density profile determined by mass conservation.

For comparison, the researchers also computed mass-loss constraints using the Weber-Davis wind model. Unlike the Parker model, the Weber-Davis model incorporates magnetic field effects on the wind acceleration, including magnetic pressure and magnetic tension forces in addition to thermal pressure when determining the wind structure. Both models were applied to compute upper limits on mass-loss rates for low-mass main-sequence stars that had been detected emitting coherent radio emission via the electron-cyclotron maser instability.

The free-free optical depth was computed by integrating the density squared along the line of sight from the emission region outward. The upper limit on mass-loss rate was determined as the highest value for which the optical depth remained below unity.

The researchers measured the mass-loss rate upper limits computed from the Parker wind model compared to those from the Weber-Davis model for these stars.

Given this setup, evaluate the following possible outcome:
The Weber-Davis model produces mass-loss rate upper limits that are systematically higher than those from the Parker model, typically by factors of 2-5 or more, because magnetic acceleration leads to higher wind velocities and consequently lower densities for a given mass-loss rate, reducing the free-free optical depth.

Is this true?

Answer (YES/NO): NO